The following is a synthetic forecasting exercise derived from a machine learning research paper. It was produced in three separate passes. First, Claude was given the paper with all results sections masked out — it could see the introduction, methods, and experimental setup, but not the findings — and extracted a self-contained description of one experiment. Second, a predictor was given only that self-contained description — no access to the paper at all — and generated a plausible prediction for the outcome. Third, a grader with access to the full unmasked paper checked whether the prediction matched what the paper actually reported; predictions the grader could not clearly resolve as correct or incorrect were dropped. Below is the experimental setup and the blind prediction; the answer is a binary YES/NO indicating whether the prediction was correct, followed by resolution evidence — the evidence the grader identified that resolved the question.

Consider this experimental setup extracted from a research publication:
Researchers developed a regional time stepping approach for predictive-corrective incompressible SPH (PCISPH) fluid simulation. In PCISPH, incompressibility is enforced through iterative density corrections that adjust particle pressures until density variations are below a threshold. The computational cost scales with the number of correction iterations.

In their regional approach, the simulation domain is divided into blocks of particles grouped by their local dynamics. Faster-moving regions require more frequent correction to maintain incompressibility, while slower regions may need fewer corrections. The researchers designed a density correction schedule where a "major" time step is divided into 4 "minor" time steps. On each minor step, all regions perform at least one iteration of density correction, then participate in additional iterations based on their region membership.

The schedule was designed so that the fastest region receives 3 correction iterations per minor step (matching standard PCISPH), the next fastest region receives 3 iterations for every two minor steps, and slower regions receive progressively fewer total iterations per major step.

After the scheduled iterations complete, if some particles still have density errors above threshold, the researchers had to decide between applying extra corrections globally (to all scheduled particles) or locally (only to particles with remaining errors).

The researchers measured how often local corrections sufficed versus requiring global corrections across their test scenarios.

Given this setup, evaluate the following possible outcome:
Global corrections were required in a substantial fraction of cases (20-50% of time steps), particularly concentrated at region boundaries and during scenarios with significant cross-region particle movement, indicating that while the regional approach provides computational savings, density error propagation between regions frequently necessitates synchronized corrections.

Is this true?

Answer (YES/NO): NO